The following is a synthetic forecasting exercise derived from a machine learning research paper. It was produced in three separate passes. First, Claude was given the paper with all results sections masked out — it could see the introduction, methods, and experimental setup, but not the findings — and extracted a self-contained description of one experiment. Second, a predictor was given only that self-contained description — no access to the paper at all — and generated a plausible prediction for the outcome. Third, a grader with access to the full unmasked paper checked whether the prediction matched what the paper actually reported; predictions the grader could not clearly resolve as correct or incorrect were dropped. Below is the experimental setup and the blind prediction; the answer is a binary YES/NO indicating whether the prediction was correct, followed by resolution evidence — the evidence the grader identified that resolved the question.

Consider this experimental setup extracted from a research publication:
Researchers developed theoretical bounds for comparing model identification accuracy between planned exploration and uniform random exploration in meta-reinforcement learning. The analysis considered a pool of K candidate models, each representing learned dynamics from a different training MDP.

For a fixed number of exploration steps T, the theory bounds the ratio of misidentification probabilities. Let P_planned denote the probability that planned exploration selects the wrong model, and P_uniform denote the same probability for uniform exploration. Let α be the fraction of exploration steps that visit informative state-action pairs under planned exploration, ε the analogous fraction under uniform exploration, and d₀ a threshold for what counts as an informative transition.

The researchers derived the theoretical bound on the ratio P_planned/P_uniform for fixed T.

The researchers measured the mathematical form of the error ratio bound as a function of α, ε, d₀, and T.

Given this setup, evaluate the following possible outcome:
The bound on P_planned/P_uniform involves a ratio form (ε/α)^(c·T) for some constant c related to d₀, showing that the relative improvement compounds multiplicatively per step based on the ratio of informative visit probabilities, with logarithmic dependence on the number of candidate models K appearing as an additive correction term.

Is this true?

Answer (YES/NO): NO